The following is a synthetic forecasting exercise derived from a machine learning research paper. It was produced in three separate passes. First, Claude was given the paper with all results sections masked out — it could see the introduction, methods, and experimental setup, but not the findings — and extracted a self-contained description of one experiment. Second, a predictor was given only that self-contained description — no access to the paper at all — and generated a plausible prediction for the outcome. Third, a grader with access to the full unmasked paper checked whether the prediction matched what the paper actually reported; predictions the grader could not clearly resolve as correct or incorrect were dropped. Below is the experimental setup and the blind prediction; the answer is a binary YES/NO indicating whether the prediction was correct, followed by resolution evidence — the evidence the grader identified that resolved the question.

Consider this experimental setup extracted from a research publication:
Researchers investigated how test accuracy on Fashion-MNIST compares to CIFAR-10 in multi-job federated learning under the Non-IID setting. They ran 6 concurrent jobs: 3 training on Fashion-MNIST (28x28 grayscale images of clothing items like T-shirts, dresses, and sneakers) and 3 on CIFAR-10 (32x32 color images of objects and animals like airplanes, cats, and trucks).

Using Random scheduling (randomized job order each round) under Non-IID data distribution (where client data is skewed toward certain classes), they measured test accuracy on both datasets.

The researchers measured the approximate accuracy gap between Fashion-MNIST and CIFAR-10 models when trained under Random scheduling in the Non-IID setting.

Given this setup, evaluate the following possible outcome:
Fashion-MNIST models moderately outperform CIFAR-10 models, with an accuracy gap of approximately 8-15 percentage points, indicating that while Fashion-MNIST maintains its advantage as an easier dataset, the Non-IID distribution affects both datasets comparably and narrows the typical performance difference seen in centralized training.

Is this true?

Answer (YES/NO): NO